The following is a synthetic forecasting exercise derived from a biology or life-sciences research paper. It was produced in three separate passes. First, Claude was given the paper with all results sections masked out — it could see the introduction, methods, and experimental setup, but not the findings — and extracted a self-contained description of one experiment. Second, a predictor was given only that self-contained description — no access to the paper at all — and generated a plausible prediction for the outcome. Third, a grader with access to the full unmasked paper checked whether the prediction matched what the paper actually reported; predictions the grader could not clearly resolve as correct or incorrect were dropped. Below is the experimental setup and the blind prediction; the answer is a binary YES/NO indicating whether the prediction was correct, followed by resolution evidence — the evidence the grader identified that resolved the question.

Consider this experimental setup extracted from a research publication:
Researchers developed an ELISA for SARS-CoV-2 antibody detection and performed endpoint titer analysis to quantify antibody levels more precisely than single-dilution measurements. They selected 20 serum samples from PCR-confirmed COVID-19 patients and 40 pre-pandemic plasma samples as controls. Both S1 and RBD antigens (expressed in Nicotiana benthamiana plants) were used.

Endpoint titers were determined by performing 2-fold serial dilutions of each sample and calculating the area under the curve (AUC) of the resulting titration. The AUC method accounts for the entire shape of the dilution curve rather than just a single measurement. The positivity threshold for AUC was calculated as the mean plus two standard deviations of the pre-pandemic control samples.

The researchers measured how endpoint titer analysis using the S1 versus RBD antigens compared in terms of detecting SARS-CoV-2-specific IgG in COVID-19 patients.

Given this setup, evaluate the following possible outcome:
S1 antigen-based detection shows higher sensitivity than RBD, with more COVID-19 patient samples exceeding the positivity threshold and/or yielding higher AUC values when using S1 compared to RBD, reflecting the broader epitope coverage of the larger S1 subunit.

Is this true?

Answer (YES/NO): NO